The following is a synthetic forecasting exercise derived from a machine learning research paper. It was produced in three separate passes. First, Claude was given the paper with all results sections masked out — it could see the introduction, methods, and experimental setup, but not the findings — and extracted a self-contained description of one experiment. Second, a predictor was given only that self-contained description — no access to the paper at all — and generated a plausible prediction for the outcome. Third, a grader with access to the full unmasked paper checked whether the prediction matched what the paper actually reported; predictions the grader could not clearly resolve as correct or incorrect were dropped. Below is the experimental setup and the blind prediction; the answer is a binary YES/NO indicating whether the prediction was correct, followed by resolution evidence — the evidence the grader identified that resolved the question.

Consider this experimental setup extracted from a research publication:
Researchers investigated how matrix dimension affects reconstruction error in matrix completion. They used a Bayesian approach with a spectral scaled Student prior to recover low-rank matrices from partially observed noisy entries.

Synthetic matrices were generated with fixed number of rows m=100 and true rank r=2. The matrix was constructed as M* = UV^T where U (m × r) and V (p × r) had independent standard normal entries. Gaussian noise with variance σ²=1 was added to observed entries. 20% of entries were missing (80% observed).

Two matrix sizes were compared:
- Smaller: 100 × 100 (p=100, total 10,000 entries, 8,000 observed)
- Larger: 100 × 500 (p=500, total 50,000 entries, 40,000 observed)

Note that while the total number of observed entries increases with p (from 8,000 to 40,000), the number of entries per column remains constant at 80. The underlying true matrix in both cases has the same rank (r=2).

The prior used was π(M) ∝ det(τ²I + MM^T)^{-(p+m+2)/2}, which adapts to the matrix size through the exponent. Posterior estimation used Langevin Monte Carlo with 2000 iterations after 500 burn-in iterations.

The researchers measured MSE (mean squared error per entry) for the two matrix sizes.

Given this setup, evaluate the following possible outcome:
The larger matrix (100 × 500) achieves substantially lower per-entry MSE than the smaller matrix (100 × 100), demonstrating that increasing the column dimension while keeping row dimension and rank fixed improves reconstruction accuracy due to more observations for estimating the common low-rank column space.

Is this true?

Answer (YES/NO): YES